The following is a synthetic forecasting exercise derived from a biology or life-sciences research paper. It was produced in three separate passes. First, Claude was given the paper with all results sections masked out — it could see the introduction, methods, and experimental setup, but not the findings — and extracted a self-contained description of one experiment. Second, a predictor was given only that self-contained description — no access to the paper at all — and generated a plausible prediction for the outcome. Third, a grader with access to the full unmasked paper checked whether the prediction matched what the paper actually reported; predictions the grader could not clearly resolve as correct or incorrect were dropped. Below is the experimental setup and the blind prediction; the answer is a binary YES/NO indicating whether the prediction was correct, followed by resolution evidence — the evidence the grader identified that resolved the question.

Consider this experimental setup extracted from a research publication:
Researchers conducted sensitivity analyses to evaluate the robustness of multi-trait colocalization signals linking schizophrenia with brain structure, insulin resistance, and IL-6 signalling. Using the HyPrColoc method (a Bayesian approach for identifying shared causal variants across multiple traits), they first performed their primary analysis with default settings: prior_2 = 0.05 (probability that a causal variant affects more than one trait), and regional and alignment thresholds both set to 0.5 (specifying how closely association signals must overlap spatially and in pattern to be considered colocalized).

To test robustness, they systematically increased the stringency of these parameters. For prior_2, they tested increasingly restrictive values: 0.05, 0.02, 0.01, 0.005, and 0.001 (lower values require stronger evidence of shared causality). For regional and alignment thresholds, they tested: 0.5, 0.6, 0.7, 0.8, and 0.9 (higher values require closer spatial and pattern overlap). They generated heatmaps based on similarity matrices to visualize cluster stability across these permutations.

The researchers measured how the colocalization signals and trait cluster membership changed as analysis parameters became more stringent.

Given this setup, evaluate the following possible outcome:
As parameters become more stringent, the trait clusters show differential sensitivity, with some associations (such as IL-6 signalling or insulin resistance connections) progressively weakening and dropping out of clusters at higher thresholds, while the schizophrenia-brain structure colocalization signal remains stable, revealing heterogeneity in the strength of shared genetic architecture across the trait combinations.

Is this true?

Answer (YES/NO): YES